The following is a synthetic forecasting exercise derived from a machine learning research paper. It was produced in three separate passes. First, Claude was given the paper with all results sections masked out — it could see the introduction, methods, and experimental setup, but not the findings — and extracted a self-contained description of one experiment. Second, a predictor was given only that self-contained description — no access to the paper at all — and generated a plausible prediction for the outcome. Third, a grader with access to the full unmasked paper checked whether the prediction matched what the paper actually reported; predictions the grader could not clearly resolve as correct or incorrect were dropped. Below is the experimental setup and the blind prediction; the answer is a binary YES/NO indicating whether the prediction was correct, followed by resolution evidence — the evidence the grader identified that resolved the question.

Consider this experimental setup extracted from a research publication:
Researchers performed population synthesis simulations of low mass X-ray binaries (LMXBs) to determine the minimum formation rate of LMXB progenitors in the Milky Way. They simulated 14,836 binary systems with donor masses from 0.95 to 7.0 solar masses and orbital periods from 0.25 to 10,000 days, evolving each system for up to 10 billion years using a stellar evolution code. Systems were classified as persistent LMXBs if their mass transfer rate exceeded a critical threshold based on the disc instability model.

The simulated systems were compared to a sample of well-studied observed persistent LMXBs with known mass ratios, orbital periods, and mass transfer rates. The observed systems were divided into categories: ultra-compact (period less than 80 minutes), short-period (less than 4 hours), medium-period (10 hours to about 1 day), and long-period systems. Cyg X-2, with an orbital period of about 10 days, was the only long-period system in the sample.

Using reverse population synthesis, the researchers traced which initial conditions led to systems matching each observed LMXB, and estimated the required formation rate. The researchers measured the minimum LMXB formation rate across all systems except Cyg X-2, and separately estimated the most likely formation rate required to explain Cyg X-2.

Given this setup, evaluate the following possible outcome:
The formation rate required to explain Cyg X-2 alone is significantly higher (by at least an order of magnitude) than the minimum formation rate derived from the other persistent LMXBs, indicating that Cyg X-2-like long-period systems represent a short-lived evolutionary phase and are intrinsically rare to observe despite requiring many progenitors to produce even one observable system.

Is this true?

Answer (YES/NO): NO